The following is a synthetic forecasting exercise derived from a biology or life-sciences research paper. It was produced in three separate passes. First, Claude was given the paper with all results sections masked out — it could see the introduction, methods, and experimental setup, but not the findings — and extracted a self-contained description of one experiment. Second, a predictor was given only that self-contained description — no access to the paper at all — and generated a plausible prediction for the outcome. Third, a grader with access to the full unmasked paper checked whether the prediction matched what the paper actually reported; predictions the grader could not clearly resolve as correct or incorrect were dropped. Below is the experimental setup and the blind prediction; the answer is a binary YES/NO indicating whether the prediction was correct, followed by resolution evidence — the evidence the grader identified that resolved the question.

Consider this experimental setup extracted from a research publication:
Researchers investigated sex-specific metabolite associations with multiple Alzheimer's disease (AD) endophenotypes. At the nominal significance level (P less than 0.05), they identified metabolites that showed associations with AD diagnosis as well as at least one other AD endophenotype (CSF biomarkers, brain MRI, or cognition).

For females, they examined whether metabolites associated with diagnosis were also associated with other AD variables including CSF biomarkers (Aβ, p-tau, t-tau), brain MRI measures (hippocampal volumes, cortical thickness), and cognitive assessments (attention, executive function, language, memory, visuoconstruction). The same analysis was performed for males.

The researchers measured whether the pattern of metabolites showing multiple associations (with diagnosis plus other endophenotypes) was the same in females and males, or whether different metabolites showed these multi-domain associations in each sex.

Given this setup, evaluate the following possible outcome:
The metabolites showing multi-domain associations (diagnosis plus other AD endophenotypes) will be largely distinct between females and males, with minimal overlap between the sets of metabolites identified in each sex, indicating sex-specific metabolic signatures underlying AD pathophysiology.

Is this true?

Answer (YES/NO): YES